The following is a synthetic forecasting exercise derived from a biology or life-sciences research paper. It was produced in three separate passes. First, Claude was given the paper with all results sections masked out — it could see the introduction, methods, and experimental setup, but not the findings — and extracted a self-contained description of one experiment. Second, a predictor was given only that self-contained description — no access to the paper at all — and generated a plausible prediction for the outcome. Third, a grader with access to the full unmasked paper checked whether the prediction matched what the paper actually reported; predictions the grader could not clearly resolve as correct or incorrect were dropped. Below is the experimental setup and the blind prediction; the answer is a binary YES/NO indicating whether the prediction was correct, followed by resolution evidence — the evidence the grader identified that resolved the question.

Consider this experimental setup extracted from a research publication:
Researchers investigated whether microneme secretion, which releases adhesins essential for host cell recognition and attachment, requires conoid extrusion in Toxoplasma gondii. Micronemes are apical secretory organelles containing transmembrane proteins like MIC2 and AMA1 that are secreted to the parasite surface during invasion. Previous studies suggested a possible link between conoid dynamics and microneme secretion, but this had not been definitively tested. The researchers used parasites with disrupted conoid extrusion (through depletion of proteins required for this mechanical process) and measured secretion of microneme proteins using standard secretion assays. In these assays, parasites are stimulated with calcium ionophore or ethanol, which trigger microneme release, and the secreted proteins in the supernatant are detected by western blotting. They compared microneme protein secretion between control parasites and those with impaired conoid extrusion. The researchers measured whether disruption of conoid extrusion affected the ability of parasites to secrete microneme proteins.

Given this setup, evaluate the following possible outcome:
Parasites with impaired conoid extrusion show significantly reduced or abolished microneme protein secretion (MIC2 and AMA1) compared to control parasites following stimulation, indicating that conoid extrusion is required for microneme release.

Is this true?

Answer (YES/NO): NO